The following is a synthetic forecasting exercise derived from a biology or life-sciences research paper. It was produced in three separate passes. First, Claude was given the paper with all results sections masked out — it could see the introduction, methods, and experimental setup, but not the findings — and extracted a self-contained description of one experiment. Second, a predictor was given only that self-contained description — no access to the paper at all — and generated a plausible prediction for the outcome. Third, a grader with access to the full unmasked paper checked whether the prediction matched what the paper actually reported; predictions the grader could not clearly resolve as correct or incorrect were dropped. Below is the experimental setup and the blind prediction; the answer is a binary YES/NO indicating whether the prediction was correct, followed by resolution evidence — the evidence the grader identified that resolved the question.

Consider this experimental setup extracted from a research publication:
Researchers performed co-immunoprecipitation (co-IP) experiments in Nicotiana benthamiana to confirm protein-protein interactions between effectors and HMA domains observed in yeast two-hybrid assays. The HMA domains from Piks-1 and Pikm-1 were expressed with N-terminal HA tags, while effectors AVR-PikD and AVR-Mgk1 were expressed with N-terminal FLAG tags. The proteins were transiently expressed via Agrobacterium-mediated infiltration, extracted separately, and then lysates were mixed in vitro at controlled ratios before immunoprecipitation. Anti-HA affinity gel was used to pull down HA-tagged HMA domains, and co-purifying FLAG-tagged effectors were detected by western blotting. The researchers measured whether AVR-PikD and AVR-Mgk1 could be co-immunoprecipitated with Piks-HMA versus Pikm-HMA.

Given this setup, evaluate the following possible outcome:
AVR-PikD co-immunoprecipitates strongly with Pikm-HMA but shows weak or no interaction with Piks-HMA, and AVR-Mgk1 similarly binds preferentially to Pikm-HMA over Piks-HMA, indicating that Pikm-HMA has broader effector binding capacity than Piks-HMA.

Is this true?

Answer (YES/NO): NO